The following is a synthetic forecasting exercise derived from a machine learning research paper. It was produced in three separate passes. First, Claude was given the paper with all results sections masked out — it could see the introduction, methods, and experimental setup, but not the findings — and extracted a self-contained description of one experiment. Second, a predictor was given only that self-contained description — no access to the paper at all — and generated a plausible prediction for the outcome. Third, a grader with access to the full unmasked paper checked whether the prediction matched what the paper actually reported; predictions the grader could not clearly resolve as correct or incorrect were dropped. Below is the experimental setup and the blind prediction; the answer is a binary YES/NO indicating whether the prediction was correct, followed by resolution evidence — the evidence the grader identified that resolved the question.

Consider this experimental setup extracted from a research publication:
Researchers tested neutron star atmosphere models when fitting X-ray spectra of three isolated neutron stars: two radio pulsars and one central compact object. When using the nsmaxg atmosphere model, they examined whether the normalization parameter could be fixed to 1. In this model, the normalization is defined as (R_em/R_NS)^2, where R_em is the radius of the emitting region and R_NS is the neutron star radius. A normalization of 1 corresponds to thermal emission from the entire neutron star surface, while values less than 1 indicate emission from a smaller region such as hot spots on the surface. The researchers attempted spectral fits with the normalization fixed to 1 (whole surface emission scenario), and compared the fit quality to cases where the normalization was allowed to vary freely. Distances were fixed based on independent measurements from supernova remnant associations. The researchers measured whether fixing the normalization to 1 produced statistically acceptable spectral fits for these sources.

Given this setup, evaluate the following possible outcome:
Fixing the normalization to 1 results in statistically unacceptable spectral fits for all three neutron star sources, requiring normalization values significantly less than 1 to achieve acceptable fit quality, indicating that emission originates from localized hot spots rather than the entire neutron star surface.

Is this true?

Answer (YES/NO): YES